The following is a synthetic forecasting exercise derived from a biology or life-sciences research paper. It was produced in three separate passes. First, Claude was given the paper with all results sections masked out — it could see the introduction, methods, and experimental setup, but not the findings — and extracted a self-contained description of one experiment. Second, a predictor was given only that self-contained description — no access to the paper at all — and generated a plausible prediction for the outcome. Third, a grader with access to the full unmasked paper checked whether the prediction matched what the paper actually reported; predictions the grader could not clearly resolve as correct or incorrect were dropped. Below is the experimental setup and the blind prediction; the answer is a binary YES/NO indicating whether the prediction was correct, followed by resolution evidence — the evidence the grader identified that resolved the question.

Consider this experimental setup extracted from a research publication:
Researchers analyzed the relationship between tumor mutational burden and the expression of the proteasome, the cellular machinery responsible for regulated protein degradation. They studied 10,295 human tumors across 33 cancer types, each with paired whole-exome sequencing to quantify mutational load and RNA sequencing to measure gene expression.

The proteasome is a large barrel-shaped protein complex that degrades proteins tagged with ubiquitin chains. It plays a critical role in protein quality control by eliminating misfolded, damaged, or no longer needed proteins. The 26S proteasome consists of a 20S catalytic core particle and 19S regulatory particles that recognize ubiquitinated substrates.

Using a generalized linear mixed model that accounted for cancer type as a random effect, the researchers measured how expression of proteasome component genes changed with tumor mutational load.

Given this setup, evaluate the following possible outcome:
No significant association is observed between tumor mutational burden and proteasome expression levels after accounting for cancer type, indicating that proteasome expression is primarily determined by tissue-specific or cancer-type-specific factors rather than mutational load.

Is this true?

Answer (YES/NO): NO